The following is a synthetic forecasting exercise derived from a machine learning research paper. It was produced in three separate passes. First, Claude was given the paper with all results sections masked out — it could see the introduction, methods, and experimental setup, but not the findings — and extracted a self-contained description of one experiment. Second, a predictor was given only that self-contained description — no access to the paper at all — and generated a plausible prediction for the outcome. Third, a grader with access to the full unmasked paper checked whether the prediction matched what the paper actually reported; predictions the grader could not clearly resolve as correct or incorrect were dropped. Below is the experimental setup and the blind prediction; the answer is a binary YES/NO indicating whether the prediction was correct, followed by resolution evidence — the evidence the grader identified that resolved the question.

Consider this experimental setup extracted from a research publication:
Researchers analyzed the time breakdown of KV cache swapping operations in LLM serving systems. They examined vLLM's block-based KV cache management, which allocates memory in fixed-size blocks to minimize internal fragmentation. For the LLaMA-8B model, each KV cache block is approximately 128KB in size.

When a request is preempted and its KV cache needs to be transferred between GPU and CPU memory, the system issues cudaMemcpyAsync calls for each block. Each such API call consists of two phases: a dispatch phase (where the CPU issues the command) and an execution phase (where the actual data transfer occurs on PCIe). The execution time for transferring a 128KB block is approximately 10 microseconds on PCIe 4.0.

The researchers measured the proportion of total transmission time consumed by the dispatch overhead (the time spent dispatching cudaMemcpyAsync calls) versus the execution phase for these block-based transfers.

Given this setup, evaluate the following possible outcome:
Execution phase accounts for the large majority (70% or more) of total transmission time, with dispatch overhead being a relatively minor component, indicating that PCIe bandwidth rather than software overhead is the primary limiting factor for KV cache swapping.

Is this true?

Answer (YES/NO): NO